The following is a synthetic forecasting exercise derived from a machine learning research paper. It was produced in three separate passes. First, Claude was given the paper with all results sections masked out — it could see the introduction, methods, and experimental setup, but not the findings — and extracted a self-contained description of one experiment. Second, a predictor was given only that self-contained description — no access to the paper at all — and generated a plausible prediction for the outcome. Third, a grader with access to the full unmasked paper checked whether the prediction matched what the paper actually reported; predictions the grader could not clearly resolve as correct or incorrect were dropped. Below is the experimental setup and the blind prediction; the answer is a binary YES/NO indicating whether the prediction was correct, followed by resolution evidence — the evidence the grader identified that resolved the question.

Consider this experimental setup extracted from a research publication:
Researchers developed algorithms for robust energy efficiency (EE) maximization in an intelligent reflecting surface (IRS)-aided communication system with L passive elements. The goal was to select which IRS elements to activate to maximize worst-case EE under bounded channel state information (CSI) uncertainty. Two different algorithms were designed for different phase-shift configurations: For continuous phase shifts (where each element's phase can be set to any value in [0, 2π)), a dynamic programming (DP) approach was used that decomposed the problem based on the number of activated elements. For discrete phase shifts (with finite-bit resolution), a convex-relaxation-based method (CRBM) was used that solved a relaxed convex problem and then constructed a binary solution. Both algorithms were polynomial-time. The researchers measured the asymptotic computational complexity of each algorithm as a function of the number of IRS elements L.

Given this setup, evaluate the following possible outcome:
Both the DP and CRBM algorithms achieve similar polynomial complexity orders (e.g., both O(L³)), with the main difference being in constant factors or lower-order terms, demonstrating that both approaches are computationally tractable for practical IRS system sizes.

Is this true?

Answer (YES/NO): NO